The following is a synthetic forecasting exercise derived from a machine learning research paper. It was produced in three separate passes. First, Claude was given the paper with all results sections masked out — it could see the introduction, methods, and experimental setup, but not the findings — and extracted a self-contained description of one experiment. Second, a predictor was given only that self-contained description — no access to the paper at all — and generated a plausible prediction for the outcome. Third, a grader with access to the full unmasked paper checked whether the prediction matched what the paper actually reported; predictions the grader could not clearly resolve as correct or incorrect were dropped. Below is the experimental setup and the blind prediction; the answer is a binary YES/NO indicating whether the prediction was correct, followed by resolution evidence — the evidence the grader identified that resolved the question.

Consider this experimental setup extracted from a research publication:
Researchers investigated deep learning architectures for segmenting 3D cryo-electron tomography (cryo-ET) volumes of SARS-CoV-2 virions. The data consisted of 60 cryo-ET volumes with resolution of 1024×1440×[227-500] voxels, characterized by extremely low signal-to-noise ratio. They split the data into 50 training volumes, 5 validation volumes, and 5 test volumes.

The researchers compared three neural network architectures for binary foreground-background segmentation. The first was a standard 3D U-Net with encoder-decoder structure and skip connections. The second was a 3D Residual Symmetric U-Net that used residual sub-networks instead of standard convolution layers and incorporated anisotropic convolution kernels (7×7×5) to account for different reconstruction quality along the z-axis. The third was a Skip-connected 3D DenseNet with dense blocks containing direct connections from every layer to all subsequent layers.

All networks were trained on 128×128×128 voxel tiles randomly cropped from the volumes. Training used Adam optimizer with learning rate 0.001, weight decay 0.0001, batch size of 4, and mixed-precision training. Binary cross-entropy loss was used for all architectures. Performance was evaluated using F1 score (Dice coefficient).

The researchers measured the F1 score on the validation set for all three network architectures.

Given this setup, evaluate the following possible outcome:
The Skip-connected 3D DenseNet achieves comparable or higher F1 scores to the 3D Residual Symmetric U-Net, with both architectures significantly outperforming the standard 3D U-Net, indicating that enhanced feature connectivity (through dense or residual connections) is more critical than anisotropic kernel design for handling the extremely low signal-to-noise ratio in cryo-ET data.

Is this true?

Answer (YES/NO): NO